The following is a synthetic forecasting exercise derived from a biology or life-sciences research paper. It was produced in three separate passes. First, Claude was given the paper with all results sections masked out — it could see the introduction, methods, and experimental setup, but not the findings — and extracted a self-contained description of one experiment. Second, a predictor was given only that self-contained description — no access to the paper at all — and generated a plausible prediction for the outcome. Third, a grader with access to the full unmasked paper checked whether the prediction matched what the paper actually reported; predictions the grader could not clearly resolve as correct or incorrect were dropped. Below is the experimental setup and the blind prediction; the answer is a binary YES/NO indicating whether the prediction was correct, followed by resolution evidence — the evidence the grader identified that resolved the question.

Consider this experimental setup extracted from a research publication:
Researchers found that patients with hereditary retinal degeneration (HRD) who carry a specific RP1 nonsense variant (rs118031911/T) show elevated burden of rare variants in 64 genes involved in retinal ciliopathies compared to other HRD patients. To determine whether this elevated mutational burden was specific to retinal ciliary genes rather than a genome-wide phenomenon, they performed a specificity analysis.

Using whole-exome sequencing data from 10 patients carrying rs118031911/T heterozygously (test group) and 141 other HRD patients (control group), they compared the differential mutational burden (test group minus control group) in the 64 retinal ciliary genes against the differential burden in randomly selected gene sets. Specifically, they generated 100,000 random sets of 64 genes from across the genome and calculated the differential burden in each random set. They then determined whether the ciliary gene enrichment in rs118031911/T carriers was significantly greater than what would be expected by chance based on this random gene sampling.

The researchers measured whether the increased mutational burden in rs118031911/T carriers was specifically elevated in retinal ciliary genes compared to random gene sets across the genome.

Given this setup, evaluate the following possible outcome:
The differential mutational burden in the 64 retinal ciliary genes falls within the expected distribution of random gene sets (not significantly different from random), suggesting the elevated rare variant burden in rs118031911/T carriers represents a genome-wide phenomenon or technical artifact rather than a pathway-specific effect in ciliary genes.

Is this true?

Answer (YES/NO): NO